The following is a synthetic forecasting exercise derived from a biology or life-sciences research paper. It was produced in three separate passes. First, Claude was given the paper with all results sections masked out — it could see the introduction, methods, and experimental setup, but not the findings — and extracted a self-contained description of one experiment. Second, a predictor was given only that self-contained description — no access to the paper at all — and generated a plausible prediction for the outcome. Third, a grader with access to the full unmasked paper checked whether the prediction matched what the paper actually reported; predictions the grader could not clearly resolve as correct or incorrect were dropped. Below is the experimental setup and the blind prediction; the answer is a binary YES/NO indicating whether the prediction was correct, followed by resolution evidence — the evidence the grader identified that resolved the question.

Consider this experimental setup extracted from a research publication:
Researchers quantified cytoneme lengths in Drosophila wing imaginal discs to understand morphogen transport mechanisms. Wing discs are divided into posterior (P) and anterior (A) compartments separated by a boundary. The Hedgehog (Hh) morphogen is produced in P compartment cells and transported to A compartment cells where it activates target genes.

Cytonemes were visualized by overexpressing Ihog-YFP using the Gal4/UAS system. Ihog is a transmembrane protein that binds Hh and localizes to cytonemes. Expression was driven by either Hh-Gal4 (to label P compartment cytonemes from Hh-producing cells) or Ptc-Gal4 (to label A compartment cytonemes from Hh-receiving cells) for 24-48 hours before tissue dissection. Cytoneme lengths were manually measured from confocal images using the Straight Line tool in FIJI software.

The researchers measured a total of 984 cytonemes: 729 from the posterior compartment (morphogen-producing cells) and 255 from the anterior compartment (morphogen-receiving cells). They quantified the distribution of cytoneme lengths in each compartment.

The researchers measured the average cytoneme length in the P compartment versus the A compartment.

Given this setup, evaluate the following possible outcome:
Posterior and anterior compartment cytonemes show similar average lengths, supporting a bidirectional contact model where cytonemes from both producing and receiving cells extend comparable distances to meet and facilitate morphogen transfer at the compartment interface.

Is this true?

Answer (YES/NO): NO